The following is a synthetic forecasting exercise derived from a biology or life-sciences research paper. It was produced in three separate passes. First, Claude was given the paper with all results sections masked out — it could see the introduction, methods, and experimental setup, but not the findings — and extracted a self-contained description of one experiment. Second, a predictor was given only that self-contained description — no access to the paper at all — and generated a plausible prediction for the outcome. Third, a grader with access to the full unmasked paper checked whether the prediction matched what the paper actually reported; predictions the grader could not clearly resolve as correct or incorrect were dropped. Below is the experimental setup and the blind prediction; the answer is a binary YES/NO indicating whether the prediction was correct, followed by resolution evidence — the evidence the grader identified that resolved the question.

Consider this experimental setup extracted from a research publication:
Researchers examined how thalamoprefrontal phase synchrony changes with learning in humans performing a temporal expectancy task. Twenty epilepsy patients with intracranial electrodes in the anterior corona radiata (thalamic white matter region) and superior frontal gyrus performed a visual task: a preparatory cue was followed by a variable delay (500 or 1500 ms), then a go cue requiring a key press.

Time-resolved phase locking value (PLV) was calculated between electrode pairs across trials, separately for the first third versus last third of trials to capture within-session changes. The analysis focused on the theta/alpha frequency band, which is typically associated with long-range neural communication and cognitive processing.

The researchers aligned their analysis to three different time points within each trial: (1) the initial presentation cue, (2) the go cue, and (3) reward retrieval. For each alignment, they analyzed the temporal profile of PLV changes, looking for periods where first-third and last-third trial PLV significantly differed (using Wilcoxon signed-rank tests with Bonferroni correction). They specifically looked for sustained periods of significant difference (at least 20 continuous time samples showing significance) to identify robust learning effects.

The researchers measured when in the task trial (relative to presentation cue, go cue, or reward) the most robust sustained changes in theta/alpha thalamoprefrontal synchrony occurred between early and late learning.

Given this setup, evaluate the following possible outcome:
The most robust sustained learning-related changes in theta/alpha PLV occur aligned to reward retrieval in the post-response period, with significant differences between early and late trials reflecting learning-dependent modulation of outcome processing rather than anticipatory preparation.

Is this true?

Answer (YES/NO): NO